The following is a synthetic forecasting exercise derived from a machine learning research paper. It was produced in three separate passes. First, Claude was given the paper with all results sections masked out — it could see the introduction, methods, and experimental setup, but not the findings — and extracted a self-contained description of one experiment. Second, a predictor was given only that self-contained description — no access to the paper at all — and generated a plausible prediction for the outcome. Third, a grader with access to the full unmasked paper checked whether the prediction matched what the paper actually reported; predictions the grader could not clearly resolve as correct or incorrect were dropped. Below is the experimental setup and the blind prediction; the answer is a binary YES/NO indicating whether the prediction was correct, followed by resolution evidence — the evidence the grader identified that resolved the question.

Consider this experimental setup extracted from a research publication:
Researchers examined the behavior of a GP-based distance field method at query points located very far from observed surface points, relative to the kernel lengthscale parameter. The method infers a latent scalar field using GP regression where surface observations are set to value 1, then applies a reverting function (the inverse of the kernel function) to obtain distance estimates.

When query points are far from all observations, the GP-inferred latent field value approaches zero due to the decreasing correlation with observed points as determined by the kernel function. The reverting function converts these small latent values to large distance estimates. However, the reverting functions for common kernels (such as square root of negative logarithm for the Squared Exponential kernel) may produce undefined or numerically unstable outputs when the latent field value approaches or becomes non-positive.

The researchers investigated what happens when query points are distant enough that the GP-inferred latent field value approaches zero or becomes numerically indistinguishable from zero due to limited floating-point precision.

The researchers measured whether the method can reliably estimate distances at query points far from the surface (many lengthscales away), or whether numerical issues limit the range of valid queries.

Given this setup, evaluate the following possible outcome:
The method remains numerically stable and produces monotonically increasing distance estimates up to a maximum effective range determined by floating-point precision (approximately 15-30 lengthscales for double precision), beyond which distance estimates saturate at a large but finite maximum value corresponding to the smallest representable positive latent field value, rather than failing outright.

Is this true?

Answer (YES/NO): NO